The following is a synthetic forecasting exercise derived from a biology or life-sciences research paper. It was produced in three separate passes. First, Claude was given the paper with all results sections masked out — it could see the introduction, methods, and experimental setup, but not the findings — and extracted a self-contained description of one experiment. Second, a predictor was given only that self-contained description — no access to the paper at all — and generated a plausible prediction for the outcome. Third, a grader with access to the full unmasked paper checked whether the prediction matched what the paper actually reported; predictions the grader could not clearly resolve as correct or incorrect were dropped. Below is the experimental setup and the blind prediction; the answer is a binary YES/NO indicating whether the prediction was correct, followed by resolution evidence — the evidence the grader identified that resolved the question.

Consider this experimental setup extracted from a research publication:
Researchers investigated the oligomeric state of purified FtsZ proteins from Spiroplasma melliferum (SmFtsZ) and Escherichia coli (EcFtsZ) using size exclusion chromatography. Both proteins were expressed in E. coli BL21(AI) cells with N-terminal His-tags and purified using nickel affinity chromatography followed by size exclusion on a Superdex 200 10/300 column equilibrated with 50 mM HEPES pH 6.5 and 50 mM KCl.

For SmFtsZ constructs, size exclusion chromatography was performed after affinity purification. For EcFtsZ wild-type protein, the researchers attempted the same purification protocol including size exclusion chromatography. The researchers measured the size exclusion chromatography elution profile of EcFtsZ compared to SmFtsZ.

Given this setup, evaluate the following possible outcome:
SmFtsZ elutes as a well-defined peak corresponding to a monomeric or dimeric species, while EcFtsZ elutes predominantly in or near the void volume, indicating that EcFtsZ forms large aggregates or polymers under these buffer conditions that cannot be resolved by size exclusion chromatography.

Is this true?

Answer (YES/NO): NO